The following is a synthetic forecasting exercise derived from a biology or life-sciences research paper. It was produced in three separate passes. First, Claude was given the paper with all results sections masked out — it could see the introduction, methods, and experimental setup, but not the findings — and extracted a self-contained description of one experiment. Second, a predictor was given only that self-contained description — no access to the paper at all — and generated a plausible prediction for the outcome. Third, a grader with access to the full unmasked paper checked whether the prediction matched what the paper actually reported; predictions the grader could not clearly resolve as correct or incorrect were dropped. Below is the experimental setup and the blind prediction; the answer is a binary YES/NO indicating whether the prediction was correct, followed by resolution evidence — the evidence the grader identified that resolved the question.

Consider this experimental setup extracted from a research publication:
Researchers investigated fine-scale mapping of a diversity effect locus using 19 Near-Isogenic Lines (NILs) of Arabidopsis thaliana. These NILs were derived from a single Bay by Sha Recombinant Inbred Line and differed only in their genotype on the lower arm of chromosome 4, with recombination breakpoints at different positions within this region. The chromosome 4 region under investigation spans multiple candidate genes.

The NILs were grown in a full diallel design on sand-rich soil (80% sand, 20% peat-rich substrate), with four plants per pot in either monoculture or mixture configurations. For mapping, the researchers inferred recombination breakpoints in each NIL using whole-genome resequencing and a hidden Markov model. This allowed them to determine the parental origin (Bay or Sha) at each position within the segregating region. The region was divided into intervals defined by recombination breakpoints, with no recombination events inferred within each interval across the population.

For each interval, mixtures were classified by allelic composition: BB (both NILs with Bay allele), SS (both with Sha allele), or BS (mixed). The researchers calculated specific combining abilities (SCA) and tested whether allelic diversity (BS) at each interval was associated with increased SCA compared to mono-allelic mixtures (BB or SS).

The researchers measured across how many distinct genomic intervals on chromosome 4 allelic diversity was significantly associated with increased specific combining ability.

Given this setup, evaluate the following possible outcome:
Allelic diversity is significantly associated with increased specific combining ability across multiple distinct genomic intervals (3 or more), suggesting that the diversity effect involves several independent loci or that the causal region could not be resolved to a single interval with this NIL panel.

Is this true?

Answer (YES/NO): NO